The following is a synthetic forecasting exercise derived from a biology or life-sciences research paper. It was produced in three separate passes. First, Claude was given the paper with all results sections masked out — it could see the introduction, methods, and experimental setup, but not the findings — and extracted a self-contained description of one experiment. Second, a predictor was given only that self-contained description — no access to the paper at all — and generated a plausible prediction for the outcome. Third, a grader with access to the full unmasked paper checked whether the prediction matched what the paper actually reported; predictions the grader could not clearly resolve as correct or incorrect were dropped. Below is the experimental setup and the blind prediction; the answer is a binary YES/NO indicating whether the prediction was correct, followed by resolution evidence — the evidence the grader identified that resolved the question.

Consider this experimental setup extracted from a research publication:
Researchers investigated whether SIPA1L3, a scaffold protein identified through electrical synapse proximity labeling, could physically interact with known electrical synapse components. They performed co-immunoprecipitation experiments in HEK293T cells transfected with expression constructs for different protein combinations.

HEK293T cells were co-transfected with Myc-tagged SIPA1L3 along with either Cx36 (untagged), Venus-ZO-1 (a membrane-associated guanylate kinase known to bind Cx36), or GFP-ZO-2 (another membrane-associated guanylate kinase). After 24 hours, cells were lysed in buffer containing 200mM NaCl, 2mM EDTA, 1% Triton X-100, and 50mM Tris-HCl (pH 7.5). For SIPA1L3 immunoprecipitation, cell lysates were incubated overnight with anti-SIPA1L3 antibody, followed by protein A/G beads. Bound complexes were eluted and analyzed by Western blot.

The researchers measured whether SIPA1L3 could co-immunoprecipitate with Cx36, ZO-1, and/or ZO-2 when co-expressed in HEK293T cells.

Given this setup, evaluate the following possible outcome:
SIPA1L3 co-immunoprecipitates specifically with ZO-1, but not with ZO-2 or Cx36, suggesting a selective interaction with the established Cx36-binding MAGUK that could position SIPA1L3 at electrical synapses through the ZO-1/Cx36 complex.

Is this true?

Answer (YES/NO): NO